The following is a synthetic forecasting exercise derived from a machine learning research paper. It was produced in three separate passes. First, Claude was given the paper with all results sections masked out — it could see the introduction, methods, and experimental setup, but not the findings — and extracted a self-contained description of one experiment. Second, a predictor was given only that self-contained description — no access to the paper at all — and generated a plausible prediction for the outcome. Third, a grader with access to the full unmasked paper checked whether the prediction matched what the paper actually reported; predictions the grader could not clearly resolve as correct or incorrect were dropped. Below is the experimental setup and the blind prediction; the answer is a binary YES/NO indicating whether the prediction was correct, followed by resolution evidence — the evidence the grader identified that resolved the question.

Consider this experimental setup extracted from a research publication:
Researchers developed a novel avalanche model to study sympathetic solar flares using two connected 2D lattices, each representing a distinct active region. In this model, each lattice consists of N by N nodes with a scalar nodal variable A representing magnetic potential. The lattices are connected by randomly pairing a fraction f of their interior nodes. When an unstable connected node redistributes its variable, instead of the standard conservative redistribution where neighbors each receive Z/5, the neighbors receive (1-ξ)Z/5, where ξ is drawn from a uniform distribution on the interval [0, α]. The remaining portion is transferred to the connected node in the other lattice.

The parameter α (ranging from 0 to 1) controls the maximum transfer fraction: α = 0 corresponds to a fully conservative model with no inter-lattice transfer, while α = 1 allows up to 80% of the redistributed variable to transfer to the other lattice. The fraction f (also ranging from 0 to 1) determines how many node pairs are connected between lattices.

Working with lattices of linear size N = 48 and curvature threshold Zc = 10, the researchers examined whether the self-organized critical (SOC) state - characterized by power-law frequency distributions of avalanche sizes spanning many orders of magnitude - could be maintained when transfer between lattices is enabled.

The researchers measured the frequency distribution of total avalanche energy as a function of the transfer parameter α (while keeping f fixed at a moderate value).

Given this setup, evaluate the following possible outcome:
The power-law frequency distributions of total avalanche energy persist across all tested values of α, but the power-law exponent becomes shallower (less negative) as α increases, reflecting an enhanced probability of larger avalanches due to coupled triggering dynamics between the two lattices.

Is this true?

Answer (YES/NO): NO